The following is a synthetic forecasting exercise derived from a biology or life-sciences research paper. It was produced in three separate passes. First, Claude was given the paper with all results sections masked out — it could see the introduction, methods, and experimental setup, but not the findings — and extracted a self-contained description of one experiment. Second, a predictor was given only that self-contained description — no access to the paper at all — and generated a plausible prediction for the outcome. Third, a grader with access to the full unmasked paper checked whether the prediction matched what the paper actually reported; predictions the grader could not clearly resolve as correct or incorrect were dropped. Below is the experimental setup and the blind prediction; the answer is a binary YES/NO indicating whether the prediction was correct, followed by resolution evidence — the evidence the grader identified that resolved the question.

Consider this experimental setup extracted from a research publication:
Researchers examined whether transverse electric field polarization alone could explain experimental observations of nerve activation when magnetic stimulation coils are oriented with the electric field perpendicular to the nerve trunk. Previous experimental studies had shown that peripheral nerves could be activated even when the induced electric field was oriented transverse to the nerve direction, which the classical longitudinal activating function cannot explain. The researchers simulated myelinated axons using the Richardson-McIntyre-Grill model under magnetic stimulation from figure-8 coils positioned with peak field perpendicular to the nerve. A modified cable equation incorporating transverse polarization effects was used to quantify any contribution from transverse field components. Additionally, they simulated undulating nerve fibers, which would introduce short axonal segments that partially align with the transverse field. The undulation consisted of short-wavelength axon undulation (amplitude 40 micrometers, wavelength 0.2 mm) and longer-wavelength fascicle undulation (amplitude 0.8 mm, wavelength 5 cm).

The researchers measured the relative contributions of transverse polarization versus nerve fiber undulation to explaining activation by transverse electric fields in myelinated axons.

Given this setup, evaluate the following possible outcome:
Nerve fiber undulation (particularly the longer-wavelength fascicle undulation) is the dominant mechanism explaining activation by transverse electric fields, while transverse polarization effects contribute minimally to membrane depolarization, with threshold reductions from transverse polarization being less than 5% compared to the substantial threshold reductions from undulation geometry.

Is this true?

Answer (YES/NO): NO